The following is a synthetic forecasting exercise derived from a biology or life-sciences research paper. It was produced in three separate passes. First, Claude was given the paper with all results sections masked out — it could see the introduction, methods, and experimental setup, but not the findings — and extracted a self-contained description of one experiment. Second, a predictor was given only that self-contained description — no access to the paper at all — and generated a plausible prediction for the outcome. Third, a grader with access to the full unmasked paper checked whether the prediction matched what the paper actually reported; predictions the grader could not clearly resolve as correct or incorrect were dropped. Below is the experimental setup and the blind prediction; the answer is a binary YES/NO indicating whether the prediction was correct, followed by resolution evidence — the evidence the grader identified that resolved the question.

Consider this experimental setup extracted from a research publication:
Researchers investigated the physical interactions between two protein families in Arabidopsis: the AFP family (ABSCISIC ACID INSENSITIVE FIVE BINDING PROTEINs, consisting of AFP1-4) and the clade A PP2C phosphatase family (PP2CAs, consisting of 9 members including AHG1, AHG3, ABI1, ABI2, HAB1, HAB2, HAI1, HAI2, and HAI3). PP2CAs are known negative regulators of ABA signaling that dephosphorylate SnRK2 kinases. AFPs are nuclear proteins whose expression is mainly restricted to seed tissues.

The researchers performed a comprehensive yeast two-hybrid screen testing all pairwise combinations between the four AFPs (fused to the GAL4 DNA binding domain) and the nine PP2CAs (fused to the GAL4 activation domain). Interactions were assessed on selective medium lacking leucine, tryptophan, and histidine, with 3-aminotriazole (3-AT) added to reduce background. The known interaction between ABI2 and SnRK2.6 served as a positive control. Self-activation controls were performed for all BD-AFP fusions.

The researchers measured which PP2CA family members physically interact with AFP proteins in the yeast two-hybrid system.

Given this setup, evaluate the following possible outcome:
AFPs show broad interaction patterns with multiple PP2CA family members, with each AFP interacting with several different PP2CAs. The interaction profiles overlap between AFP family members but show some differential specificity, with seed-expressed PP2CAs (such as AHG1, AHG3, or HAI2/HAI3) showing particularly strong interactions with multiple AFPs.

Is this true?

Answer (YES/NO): NO